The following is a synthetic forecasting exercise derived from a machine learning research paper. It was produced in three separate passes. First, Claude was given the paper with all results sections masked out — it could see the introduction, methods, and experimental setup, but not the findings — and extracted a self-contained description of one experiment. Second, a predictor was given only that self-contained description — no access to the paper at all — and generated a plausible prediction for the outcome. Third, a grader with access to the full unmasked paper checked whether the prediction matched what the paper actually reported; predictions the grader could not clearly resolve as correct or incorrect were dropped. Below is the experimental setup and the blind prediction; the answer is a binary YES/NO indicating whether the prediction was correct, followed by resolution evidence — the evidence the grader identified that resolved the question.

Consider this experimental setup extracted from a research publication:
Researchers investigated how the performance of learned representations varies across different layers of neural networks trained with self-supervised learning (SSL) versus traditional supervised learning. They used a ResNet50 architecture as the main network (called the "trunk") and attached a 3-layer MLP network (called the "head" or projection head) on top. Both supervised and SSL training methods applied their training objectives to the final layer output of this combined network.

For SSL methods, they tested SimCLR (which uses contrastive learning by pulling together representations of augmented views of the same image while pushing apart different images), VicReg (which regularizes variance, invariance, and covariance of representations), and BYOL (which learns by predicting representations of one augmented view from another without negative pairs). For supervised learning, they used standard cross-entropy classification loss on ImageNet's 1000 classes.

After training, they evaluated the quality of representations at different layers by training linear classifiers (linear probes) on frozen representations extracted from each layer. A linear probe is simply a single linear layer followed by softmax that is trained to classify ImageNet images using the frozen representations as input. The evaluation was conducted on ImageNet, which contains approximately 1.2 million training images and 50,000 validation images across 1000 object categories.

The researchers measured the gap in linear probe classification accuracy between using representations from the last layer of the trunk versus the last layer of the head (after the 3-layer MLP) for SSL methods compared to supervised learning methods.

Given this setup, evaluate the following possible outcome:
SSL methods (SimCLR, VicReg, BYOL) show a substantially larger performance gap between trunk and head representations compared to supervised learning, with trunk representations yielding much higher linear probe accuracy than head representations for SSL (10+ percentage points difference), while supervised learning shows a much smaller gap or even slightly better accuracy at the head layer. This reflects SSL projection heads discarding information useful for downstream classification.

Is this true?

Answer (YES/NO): YES